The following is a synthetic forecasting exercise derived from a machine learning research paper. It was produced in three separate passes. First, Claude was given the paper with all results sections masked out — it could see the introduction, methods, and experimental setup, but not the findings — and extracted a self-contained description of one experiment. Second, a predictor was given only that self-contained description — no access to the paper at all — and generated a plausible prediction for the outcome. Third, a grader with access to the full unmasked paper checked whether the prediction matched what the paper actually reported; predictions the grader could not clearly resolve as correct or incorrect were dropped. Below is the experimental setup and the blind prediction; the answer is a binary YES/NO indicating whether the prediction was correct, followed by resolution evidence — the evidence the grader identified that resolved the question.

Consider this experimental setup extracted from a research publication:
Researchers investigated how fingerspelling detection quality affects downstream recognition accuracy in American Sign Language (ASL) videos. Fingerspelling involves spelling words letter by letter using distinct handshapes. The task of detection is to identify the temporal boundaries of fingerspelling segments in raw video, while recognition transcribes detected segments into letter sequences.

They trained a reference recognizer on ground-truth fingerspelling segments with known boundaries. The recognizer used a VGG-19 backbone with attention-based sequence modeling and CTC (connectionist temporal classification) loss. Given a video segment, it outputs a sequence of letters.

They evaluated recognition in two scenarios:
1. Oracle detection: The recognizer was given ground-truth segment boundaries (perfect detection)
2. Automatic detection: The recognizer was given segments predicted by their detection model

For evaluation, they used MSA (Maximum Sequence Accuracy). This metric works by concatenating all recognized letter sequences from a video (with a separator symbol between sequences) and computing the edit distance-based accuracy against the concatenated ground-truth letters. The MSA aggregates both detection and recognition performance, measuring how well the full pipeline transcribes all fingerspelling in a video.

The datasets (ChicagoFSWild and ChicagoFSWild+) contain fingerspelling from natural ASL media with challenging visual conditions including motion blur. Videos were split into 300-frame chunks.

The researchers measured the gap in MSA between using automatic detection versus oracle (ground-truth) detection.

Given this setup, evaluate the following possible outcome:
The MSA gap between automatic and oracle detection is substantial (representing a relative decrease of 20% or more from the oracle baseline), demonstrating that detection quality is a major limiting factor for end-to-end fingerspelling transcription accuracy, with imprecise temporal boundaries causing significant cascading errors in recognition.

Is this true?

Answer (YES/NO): YES